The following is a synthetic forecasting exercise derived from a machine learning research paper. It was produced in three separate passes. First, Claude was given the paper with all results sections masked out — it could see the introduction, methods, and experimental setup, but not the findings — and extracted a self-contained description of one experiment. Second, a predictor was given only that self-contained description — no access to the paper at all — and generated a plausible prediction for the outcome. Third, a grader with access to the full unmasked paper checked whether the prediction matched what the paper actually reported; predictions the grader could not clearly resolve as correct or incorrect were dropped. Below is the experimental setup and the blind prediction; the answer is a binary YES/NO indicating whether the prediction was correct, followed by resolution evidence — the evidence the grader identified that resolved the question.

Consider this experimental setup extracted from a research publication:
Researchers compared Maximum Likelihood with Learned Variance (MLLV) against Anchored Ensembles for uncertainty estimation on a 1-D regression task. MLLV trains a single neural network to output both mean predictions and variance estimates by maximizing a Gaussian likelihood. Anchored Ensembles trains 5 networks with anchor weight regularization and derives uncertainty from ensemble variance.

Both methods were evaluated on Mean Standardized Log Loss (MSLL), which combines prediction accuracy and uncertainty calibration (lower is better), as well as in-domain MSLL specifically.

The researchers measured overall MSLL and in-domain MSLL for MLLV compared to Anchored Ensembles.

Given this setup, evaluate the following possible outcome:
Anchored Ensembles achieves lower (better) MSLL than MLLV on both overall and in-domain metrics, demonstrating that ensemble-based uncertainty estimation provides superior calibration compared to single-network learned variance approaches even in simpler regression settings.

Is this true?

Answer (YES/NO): NO